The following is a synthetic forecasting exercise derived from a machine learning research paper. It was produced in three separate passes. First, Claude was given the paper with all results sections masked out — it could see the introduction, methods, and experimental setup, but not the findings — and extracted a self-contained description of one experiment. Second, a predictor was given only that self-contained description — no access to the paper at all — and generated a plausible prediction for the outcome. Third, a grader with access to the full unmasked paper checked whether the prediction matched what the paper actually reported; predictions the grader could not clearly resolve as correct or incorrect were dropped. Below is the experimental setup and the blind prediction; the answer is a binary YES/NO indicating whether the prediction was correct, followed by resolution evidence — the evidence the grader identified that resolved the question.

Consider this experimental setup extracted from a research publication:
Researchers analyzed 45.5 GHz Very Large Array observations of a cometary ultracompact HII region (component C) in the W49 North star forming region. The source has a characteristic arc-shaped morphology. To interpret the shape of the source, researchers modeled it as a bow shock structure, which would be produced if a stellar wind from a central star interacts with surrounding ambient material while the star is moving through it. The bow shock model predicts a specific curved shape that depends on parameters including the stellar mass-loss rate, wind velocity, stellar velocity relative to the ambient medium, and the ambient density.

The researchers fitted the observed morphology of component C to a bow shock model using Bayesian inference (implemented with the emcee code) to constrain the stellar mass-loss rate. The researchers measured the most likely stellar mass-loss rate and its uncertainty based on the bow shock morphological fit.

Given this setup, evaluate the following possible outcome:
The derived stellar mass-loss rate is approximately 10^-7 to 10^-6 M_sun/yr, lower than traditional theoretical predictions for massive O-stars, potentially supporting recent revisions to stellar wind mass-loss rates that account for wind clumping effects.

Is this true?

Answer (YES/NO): NO